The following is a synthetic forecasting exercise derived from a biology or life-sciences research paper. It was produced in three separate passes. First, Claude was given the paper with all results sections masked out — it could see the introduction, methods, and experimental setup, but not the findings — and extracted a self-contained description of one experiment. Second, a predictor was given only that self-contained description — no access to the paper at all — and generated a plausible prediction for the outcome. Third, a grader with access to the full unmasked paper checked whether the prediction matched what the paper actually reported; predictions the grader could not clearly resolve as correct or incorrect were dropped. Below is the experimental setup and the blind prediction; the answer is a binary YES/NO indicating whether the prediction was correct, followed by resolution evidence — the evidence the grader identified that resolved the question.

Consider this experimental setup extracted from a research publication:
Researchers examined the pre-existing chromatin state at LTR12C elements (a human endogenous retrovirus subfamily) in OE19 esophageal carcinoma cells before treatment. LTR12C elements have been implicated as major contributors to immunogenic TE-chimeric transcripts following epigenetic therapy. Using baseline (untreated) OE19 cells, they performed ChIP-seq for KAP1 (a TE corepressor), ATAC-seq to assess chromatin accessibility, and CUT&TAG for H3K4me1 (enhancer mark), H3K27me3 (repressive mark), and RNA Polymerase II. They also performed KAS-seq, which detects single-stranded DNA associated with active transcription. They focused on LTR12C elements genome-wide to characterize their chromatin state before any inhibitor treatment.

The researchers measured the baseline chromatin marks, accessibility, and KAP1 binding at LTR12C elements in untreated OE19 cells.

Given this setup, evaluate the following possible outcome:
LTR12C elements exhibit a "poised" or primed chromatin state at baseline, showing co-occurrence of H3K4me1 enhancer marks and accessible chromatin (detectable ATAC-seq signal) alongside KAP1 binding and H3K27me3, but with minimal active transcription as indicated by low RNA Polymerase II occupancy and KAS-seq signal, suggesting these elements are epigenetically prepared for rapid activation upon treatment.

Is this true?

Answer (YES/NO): NO